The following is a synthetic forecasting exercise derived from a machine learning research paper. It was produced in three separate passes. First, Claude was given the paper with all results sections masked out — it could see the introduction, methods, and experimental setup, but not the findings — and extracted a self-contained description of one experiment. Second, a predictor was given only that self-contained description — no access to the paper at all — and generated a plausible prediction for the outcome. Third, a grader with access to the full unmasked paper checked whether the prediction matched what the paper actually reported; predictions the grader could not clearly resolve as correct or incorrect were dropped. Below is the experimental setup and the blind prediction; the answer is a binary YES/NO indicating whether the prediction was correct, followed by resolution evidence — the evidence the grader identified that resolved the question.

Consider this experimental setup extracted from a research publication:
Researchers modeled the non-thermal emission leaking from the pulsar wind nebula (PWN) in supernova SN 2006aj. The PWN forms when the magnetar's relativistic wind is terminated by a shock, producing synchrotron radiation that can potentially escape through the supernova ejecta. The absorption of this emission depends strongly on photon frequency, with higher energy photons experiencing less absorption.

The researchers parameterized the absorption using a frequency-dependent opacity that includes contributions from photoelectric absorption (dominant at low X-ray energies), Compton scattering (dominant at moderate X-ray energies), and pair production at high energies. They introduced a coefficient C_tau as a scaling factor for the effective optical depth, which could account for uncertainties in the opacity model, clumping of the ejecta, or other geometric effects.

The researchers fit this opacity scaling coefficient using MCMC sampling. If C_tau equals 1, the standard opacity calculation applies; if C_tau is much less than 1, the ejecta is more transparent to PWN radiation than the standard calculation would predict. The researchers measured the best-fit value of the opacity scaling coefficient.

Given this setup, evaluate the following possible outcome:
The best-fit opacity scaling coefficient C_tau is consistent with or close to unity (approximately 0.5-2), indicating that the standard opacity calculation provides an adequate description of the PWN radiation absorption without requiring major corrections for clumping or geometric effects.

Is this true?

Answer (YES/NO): NO